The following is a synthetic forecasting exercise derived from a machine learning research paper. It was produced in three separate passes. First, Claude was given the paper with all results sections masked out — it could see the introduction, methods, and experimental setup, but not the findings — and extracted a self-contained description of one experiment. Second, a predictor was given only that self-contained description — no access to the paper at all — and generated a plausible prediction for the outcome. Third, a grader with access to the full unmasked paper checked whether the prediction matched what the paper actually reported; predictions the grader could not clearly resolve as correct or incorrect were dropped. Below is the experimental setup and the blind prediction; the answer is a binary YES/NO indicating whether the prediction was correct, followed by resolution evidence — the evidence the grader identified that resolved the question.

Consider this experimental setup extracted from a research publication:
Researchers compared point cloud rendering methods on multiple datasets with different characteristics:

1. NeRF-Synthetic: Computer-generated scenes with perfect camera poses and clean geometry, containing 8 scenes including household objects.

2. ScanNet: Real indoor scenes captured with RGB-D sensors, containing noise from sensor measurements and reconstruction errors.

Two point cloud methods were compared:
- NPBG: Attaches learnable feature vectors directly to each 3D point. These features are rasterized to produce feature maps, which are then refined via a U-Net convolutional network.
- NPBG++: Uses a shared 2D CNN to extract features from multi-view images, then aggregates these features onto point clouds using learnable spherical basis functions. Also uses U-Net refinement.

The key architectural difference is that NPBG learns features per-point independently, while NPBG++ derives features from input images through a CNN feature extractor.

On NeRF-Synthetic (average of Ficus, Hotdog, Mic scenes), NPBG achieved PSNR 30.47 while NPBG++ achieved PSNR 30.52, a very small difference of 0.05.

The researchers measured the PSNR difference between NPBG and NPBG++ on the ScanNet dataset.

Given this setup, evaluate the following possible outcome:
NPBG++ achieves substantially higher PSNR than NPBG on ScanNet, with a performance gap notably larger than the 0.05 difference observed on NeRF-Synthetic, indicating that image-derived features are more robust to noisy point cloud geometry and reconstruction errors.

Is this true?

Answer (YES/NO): NO